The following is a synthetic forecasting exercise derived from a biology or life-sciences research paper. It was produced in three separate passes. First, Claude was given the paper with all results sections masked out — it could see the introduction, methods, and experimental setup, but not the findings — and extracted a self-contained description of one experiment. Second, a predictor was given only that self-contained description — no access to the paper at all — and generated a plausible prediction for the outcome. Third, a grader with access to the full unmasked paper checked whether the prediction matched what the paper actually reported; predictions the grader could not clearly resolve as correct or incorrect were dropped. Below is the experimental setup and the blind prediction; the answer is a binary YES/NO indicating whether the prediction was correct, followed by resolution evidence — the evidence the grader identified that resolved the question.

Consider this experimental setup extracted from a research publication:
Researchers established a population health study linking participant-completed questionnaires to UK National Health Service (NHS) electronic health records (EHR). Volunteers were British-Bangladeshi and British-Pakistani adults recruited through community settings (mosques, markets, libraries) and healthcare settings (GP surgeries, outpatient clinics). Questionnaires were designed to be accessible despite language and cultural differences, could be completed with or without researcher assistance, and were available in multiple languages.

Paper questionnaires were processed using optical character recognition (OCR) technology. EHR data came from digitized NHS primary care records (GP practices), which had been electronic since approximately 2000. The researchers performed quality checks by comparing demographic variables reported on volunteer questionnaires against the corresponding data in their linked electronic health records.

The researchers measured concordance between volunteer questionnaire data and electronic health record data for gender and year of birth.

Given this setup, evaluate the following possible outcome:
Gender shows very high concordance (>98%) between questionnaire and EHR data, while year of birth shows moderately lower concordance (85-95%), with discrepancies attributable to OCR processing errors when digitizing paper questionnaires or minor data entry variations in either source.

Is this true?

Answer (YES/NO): NO